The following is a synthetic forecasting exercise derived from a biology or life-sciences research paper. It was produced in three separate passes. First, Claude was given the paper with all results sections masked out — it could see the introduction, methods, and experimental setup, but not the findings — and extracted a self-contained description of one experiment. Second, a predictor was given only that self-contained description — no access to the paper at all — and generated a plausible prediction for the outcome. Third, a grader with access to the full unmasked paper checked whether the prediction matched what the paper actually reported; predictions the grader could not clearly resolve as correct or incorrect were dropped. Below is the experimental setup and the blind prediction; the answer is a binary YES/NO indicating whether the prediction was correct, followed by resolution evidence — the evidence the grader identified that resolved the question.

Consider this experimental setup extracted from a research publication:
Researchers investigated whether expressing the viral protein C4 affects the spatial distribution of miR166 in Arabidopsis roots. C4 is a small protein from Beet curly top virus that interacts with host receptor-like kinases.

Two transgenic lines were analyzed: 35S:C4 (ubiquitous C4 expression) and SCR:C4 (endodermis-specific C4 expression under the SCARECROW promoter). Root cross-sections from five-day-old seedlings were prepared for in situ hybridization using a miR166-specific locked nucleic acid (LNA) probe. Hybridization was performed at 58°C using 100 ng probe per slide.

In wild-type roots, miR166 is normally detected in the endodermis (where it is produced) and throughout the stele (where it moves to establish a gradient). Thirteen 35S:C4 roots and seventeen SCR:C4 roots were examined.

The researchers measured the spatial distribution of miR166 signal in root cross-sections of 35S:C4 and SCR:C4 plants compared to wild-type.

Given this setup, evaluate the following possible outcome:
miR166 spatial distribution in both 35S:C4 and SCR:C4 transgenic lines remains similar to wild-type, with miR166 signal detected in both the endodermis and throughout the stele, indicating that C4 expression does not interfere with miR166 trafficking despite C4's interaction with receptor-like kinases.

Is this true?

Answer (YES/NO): NO